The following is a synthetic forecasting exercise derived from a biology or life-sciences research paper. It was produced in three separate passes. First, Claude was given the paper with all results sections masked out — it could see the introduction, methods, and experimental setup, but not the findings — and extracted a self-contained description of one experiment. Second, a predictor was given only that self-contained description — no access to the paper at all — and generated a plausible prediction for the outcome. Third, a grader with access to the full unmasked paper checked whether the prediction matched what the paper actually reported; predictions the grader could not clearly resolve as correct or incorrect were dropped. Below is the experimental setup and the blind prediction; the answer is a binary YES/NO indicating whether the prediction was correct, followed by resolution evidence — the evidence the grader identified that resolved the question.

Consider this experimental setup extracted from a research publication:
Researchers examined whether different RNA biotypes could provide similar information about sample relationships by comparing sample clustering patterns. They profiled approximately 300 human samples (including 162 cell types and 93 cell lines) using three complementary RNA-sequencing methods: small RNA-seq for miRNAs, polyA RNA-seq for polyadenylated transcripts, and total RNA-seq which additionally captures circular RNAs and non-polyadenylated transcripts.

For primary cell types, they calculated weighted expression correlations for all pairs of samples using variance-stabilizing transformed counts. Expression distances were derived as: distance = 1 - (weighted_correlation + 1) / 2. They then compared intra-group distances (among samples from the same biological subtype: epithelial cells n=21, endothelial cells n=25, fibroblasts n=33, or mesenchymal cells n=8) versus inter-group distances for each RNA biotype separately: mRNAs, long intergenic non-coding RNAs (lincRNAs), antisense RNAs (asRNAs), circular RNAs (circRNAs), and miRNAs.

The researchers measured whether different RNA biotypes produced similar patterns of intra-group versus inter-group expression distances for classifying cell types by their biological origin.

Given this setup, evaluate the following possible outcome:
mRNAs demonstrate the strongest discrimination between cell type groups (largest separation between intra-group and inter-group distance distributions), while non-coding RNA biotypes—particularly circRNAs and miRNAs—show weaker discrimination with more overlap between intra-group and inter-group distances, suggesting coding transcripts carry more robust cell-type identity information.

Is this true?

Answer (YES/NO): NO